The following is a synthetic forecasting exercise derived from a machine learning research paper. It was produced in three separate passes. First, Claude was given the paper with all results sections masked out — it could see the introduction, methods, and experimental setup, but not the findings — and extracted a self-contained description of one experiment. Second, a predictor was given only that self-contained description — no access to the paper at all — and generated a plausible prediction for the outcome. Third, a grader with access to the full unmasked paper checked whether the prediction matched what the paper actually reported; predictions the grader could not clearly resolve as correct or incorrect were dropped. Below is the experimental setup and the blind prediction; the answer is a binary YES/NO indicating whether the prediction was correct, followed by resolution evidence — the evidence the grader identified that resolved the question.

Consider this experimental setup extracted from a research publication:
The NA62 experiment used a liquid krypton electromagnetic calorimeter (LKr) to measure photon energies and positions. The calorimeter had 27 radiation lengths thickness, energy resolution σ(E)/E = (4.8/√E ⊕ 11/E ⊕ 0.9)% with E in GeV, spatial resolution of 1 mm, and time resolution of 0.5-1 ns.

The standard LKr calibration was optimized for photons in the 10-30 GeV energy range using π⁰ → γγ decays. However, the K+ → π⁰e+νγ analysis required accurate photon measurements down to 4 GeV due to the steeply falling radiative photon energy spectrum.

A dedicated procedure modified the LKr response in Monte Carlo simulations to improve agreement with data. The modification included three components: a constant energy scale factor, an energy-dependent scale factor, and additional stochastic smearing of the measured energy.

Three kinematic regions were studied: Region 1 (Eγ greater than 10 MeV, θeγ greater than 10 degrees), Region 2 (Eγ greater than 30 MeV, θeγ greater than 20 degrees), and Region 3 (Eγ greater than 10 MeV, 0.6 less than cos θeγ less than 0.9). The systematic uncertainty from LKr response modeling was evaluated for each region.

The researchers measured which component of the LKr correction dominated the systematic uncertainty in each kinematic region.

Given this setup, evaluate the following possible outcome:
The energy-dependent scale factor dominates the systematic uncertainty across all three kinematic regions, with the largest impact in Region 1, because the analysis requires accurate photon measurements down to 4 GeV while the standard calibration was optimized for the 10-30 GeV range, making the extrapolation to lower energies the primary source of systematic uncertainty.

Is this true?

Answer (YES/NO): NO